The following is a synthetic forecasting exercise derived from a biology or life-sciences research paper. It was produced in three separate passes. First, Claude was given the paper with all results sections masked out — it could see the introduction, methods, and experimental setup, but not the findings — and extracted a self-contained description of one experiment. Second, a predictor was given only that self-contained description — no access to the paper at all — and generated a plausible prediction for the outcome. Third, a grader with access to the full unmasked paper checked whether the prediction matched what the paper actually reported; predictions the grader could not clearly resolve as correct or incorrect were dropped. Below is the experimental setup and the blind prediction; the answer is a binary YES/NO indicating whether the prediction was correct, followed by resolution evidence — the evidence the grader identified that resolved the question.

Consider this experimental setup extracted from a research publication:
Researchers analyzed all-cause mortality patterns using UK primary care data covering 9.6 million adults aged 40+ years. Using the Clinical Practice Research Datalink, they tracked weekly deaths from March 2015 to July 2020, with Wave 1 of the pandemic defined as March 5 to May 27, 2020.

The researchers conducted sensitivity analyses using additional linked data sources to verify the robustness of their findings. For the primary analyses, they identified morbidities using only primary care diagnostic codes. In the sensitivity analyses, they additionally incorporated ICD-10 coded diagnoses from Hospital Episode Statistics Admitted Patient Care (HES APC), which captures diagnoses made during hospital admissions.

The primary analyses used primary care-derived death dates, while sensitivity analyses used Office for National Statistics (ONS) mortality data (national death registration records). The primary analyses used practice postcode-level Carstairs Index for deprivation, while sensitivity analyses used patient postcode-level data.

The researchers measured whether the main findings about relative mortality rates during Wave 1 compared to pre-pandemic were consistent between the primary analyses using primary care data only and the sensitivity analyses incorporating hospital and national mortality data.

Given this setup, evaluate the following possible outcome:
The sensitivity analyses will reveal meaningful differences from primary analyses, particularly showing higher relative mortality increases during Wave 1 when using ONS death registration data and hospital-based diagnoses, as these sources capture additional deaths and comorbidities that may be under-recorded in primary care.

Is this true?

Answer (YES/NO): NO